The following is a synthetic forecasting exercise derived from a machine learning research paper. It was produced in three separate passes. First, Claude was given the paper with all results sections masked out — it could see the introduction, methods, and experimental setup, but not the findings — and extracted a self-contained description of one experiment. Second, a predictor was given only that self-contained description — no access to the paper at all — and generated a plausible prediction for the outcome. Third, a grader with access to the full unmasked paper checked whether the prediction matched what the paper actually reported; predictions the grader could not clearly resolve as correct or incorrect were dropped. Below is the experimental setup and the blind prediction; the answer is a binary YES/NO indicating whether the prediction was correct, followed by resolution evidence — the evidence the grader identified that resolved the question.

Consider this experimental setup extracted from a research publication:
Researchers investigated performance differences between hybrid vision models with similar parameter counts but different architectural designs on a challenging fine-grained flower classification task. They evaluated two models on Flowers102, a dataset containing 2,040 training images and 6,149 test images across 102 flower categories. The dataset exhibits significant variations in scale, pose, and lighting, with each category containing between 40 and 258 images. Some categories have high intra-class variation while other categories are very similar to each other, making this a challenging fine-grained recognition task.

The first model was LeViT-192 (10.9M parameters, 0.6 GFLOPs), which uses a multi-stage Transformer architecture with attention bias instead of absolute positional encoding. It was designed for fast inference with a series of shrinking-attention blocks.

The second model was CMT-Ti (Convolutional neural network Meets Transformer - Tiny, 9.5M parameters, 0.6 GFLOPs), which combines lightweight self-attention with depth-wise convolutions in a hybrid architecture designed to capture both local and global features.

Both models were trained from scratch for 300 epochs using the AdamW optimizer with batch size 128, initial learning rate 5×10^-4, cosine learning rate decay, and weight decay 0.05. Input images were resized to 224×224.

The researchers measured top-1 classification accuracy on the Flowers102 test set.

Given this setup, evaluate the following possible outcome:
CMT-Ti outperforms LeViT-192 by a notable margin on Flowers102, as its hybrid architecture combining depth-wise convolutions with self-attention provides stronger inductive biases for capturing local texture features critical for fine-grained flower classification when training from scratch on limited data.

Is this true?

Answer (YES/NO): YES